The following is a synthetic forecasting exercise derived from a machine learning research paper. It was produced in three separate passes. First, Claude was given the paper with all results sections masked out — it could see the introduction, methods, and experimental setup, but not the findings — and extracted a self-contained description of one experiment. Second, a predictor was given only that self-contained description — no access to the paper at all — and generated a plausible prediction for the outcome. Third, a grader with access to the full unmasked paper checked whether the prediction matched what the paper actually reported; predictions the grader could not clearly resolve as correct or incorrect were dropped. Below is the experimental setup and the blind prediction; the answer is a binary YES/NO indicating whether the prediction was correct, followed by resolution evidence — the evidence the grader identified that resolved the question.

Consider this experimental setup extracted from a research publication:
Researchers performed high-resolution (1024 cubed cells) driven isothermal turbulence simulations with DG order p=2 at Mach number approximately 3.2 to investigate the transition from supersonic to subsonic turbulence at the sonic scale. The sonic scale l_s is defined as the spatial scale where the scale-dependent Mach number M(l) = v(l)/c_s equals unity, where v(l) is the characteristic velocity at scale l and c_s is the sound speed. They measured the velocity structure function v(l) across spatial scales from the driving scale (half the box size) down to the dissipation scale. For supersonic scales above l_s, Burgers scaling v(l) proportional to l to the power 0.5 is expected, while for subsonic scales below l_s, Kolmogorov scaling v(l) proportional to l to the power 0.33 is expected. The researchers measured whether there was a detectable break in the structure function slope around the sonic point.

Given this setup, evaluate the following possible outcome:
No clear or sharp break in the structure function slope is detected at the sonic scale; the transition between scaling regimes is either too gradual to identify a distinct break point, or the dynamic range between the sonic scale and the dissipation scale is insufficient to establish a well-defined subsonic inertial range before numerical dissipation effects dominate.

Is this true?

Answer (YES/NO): NO